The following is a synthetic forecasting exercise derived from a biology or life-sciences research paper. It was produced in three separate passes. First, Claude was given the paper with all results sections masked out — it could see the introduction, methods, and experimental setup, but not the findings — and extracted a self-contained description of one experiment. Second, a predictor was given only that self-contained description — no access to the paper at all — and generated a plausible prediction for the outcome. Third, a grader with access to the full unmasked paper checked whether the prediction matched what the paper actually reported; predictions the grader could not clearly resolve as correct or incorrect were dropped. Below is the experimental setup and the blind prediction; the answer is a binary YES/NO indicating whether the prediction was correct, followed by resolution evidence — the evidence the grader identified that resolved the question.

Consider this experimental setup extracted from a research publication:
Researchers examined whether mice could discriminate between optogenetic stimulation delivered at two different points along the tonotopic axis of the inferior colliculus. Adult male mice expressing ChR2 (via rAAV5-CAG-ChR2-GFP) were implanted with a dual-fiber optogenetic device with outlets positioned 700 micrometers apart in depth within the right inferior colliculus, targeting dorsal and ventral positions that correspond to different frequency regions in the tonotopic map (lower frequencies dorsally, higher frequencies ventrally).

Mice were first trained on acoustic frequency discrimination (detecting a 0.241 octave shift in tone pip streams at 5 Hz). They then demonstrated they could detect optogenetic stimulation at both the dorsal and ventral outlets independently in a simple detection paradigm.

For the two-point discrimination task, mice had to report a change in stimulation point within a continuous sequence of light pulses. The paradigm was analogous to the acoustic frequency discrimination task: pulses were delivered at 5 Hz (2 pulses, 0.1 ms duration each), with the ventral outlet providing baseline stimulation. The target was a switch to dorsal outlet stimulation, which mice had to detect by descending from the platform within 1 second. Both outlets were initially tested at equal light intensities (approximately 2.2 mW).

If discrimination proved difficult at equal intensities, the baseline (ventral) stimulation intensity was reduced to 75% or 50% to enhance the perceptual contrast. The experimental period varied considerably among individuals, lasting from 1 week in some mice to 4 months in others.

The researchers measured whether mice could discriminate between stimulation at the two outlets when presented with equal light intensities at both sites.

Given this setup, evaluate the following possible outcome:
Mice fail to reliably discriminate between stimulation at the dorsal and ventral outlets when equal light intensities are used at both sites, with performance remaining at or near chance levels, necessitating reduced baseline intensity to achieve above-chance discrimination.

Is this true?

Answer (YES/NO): NO